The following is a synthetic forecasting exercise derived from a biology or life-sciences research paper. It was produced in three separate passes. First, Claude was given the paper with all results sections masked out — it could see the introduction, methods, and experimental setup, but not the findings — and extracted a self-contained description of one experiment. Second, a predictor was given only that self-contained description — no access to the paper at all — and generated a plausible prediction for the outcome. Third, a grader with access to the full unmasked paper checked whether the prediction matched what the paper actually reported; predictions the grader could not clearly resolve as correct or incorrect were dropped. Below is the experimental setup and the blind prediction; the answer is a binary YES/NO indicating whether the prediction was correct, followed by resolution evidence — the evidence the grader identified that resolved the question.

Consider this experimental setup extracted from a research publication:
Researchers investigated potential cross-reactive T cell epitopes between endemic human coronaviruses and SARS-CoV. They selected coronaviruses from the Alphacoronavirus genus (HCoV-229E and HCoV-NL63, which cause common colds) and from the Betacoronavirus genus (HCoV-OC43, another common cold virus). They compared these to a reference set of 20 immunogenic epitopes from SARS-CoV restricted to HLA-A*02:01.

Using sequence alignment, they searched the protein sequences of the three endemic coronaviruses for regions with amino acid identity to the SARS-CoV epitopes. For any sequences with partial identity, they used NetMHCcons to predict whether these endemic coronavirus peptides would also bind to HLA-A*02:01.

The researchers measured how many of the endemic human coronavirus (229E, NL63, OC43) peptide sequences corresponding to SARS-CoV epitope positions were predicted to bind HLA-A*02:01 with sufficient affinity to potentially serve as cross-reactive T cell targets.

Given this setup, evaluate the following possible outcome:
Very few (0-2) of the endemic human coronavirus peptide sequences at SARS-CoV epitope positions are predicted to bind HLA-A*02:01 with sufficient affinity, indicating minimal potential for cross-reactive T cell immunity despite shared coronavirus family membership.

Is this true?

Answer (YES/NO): NO